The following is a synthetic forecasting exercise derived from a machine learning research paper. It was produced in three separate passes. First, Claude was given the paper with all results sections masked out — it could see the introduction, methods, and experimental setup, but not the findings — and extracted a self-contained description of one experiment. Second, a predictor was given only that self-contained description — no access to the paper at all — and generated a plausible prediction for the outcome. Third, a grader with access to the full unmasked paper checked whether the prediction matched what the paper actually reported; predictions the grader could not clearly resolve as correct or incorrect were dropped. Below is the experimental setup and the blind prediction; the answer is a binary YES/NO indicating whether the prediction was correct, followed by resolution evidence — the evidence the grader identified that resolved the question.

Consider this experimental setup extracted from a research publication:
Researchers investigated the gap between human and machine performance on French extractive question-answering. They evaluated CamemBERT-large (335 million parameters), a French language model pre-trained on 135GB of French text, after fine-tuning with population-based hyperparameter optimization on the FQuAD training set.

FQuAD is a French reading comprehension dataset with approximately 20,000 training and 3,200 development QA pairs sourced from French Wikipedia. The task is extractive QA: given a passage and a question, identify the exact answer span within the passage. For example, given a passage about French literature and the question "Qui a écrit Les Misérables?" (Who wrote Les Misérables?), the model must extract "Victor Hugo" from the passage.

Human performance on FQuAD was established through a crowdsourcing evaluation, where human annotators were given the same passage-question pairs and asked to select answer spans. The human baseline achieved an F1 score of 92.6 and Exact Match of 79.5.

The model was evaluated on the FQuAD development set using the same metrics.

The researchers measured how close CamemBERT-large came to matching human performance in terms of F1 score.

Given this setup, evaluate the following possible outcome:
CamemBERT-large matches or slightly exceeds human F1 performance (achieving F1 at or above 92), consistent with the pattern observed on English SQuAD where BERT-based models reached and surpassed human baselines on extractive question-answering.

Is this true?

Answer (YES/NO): NO